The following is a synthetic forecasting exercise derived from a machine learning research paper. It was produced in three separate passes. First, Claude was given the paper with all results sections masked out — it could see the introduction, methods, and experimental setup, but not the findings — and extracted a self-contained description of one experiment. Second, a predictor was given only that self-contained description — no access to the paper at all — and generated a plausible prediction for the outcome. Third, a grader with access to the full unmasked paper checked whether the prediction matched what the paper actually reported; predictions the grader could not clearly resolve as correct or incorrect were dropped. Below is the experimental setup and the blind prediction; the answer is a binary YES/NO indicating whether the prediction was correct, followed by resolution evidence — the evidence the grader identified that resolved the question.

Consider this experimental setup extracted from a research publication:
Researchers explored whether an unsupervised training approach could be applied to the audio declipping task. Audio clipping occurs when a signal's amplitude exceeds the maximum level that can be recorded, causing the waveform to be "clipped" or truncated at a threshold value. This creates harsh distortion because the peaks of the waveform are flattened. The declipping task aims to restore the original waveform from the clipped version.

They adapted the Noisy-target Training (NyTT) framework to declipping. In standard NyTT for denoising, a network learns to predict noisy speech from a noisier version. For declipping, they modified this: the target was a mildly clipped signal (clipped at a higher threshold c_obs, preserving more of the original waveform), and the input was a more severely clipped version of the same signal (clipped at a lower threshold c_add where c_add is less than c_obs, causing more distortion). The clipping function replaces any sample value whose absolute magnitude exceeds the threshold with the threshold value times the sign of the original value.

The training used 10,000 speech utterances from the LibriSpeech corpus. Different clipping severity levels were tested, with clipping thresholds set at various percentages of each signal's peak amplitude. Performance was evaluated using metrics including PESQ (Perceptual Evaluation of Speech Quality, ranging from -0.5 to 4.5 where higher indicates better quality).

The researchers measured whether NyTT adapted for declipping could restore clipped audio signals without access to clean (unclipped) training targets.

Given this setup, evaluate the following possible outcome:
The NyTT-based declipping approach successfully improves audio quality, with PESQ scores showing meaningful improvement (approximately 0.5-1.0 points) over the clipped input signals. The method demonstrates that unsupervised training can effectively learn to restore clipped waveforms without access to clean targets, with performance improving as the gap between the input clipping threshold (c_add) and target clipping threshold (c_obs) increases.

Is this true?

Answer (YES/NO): NO